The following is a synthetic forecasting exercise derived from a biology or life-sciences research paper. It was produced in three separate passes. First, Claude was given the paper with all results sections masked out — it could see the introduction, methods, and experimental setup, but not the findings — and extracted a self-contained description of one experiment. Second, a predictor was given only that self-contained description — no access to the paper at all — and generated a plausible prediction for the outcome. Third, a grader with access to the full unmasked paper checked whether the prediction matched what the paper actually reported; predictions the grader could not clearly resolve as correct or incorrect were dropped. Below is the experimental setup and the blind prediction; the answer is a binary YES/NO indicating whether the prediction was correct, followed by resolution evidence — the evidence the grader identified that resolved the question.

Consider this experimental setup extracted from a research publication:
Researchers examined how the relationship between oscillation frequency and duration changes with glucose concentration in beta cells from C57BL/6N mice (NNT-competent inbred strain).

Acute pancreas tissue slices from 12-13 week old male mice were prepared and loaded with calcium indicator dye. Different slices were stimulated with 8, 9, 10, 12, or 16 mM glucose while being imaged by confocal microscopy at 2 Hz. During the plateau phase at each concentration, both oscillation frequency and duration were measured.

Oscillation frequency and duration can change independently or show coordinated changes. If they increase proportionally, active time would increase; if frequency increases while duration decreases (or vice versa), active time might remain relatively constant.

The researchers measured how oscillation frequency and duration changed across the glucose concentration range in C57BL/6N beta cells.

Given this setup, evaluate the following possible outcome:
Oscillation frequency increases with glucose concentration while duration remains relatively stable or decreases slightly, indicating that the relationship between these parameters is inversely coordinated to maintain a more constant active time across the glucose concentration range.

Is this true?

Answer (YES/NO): NO